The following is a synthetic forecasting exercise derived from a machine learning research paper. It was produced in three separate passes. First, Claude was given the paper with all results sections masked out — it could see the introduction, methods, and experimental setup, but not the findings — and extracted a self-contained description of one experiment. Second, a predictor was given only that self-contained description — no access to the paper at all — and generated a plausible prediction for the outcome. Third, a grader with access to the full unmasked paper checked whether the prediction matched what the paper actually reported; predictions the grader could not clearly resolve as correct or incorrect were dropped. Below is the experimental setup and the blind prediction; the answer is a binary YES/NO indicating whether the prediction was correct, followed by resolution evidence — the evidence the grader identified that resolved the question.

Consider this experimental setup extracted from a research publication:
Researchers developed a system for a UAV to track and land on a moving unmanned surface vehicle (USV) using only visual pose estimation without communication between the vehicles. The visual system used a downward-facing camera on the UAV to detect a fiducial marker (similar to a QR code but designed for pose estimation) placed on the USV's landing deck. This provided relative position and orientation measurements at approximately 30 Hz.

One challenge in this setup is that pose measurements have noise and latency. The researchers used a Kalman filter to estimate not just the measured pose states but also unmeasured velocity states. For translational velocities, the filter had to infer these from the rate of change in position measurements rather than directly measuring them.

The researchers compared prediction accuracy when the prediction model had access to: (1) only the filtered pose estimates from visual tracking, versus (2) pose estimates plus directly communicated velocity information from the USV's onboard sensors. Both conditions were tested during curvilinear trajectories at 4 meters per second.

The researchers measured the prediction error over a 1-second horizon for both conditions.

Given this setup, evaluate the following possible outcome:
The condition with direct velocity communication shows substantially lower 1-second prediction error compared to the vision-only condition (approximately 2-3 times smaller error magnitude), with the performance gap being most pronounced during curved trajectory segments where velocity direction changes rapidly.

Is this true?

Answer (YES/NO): NO